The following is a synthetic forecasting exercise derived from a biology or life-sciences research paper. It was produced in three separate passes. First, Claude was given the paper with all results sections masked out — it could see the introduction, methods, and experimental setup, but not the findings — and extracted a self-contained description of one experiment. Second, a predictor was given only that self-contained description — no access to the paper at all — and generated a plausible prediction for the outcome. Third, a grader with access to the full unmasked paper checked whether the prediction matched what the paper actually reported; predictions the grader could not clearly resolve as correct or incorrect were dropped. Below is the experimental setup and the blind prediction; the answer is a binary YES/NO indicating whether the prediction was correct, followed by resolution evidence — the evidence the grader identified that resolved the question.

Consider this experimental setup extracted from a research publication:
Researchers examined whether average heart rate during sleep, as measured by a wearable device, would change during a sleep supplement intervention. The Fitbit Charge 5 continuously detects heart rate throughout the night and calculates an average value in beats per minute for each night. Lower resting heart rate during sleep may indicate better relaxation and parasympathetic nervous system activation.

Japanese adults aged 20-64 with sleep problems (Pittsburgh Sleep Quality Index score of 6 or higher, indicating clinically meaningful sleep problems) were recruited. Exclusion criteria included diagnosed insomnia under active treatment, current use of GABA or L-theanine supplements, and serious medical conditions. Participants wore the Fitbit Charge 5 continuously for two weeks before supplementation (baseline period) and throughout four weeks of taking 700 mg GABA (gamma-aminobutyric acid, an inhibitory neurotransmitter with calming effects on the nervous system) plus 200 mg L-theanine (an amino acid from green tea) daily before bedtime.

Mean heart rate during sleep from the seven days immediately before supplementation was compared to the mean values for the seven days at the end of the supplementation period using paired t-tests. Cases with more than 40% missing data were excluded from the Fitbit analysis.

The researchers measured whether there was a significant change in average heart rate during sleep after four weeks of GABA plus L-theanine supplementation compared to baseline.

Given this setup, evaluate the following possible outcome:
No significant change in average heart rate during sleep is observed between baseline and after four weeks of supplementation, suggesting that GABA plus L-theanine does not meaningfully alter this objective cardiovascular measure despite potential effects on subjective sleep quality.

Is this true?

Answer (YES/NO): YES